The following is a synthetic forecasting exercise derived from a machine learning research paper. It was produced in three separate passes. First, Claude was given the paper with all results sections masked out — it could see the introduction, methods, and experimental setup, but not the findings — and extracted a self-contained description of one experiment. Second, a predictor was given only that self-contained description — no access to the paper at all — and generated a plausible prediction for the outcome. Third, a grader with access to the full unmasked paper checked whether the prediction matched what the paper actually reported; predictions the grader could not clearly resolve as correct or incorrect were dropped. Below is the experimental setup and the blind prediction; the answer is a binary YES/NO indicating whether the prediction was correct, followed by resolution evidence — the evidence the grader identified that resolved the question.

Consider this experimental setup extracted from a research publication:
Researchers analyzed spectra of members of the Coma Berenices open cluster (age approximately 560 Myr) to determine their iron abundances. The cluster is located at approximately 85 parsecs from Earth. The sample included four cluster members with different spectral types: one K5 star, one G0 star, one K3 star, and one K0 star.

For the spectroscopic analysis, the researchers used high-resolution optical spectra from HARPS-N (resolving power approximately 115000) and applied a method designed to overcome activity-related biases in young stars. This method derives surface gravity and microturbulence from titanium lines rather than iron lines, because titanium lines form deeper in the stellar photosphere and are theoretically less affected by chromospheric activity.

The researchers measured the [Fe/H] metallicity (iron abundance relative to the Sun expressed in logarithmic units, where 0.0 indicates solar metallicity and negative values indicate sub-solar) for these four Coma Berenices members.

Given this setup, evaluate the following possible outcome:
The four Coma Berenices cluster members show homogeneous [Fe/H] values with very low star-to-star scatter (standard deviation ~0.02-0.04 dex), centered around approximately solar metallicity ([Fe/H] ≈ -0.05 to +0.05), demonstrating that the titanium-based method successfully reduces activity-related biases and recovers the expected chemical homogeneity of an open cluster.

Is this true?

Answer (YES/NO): YES